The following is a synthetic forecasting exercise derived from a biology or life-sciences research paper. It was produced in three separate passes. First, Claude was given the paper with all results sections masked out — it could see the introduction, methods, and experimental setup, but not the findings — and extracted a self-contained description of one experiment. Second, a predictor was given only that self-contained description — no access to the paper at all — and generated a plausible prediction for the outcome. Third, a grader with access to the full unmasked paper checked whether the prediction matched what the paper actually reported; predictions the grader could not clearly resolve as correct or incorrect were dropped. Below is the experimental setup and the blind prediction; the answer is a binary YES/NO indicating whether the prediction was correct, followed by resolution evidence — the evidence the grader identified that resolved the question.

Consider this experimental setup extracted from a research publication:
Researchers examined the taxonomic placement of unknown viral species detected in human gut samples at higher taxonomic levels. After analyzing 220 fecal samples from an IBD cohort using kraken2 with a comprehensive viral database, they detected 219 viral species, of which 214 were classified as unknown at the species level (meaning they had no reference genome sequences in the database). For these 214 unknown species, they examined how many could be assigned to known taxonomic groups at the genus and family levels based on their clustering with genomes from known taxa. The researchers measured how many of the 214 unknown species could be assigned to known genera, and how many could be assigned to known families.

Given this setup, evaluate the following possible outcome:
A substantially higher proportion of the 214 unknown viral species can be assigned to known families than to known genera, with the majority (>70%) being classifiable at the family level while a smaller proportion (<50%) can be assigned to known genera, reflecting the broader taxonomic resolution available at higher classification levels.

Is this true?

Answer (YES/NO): NO